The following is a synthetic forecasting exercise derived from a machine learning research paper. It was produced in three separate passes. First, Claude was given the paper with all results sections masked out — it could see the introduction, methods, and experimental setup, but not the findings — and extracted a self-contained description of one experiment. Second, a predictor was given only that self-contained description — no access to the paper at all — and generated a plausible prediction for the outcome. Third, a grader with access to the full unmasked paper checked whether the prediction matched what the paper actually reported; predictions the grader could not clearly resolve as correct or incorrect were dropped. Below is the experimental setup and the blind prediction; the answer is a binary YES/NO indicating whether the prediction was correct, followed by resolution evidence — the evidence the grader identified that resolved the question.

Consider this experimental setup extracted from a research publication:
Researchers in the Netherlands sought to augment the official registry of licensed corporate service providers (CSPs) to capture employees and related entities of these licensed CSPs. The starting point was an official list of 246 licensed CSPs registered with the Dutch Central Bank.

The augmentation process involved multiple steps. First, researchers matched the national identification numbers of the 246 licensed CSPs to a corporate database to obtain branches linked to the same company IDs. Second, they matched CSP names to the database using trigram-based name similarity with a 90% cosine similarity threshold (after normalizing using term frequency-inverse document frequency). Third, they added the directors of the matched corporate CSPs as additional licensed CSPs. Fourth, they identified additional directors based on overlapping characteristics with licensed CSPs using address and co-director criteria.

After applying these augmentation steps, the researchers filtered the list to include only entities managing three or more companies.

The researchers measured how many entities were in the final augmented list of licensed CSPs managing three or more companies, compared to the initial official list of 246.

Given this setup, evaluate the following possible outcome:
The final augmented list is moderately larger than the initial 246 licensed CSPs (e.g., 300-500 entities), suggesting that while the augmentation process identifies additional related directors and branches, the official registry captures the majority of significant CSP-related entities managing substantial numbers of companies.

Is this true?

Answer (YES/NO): NO